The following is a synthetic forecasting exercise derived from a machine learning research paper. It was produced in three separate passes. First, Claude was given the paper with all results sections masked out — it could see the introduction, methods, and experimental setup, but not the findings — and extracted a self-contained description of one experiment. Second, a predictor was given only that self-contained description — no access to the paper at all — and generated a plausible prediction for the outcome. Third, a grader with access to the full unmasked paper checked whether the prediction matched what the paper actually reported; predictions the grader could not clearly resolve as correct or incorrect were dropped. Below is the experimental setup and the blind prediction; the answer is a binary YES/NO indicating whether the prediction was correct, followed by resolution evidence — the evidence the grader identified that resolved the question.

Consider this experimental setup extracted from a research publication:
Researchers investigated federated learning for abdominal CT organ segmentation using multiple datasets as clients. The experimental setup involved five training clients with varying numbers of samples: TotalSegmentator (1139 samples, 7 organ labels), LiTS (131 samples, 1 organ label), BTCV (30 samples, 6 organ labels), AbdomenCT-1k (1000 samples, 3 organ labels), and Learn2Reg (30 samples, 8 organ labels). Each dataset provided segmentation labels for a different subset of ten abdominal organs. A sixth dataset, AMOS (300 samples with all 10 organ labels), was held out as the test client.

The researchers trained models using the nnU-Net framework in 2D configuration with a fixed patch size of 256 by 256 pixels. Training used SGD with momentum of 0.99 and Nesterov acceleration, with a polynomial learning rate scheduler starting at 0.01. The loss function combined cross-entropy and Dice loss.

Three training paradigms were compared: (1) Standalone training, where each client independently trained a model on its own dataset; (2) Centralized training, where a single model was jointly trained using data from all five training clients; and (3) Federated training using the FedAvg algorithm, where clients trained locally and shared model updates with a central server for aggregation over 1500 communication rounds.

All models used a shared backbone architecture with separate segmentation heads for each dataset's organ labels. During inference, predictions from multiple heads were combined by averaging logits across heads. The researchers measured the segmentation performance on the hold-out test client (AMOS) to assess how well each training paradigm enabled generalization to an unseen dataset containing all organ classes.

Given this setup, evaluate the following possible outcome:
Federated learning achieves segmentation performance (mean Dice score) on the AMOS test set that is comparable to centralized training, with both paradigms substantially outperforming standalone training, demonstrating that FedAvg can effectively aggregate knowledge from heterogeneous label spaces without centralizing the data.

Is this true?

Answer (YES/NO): NO